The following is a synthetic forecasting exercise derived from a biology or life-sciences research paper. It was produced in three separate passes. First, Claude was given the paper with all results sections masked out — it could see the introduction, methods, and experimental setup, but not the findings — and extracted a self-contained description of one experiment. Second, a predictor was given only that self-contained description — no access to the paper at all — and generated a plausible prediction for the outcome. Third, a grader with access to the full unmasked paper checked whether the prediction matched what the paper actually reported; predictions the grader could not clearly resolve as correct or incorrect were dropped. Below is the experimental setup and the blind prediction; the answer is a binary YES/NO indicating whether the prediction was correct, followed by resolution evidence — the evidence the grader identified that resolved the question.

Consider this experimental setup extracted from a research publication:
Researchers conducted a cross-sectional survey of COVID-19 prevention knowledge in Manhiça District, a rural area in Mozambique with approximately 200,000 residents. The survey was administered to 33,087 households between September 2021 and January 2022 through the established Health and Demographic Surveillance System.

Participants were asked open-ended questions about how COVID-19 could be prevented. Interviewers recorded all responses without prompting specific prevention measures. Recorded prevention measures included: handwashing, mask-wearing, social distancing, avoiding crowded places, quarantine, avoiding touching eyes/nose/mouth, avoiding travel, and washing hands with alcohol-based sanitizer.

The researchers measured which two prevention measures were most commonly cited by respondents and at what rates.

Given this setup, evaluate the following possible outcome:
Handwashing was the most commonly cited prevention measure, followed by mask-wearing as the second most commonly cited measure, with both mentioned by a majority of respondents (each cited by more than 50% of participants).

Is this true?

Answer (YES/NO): YES